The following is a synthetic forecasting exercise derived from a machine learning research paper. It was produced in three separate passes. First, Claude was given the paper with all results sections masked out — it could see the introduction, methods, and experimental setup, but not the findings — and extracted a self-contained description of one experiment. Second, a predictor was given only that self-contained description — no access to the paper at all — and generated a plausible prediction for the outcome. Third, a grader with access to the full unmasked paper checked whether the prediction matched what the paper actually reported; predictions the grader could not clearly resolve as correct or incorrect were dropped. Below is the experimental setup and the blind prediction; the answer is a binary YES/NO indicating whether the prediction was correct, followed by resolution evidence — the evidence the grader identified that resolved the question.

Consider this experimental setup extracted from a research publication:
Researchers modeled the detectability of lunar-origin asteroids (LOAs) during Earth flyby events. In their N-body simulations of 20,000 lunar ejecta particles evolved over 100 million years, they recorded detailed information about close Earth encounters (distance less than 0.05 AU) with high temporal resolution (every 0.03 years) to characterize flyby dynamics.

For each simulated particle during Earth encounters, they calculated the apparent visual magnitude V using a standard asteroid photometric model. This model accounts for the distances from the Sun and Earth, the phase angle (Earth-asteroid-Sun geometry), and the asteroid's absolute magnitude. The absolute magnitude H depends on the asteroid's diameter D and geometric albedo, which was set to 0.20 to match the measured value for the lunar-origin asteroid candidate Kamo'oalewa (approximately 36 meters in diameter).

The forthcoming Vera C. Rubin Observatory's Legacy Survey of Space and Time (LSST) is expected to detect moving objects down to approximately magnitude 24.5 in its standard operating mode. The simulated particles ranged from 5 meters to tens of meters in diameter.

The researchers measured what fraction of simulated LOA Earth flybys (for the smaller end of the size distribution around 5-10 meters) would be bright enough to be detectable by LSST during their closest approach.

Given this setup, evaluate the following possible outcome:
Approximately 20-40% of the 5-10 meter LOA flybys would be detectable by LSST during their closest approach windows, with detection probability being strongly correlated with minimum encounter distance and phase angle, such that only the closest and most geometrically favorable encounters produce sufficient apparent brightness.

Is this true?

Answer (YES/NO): NO